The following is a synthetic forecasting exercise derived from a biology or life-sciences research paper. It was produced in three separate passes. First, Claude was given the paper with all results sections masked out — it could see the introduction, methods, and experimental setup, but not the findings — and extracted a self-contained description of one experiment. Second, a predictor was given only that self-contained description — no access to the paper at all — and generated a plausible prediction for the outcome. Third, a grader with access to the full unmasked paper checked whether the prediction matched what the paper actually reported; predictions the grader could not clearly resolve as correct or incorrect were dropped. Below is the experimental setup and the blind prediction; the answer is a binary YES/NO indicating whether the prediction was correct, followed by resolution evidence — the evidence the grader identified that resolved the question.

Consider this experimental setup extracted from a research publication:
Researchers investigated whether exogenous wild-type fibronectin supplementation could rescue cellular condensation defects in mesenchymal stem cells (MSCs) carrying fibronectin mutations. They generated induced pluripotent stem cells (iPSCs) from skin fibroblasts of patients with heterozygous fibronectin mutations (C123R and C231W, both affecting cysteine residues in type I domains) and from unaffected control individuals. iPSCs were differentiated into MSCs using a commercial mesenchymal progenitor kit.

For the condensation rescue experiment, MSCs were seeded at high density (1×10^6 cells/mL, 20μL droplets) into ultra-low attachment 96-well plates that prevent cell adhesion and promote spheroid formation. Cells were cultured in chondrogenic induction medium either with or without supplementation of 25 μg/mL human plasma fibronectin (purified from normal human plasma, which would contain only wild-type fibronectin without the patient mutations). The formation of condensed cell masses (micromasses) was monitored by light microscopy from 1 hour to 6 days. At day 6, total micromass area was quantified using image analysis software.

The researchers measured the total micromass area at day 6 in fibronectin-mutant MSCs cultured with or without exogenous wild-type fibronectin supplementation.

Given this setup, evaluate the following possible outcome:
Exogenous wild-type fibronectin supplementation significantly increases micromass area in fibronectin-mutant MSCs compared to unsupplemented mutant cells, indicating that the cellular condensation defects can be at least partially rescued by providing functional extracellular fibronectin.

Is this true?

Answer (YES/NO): NO